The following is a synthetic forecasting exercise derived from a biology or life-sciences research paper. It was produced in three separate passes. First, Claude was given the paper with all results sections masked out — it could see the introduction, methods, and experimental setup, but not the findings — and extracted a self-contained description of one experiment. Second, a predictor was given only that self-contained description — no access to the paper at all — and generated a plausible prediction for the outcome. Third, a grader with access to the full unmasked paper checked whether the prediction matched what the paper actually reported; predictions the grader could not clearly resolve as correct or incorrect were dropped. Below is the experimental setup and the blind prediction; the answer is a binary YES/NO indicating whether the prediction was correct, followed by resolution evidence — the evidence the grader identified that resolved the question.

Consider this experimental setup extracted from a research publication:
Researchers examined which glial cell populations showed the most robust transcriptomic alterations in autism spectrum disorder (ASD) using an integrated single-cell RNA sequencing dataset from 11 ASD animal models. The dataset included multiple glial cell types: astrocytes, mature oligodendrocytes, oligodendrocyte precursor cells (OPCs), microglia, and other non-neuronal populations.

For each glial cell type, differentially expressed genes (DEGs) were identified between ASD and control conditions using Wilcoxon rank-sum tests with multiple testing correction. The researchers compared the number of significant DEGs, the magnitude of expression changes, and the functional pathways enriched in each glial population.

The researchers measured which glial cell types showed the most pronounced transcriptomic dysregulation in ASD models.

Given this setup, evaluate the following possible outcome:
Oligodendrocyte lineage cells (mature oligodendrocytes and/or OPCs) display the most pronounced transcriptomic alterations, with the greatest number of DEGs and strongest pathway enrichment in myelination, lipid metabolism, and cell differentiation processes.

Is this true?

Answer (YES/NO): NO